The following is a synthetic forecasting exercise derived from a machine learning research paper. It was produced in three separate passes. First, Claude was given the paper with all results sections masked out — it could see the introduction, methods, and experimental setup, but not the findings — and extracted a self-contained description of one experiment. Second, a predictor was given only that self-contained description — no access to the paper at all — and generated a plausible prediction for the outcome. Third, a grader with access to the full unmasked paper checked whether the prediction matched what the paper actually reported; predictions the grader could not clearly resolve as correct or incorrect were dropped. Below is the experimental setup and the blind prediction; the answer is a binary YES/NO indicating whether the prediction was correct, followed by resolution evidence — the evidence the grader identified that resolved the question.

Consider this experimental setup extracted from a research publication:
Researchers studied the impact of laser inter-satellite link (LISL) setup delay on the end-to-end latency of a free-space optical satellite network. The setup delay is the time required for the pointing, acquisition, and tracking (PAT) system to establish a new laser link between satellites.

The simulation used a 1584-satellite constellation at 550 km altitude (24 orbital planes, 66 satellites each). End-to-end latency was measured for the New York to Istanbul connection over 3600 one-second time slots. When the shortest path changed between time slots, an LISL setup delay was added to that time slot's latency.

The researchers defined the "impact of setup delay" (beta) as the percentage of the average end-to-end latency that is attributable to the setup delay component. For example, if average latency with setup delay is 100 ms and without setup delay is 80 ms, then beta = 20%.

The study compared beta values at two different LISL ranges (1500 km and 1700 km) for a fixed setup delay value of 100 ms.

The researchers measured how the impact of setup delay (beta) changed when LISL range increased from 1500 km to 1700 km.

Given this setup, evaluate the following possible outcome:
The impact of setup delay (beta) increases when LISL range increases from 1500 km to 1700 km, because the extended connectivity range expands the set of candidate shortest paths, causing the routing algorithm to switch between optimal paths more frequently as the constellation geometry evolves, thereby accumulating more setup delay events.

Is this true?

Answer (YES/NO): NO